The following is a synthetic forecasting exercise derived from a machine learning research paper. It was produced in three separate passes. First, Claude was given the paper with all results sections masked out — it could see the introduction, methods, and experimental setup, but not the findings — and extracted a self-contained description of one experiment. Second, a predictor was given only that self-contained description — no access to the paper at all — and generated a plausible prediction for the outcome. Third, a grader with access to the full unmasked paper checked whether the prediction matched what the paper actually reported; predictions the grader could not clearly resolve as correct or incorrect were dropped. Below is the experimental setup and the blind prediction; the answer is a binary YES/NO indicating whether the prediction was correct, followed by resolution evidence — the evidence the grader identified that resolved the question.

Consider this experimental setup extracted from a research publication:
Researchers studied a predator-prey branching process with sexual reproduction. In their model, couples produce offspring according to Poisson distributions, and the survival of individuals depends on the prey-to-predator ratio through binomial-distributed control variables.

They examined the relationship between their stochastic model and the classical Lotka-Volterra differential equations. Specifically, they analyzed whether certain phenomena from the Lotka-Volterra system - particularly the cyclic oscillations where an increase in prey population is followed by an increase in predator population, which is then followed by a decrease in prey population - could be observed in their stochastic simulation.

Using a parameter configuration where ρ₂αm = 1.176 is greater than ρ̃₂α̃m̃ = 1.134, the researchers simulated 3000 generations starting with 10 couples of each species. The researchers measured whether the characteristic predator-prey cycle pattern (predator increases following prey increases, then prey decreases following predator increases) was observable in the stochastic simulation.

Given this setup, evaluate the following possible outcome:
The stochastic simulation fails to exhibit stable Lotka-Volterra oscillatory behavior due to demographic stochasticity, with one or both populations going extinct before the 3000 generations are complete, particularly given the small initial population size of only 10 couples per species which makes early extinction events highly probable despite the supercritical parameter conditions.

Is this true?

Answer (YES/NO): NO